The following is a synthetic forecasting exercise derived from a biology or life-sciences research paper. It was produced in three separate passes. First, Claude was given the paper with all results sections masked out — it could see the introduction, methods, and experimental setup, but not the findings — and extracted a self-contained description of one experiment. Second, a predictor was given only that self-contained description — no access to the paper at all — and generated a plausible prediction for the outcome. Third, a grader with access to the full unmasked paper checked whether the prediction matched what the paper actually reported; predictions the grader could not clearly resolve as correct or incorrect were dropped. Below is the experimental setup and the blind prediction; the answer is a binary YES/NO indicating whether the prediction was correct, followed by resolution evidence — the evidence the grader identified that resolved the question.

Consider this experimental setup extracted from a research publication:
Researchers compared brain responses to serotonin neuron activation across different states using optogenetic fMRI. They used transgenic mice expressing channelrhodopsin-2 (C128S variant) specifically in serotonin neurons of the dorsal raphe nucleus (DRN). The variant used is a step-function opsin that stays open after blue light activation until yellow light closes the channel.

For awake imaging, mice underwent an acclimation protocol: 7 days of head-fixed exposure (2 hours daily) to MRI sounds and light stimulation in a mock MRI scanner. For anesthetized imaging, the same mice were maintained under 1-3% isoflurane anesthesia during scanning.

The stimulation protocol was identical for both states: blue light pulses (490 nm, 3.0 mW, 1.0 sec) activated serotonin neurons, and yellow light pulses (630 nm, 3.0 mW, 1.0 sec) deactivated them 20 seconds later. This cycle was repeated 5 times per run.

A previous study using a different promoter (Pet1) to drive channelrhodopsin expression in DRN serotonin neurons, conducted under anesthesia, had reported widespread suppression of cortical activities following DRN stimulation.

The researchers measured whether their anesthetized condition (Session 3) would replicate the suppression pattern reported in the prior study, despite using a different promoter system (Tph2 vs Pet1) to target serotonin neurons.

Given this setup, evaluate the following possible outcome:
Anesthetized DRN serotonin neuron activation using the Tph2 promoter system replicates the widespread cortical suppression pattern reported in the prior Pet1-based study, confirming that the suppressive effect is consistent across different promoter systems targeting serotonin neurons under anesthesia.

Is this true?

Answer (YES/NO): YES